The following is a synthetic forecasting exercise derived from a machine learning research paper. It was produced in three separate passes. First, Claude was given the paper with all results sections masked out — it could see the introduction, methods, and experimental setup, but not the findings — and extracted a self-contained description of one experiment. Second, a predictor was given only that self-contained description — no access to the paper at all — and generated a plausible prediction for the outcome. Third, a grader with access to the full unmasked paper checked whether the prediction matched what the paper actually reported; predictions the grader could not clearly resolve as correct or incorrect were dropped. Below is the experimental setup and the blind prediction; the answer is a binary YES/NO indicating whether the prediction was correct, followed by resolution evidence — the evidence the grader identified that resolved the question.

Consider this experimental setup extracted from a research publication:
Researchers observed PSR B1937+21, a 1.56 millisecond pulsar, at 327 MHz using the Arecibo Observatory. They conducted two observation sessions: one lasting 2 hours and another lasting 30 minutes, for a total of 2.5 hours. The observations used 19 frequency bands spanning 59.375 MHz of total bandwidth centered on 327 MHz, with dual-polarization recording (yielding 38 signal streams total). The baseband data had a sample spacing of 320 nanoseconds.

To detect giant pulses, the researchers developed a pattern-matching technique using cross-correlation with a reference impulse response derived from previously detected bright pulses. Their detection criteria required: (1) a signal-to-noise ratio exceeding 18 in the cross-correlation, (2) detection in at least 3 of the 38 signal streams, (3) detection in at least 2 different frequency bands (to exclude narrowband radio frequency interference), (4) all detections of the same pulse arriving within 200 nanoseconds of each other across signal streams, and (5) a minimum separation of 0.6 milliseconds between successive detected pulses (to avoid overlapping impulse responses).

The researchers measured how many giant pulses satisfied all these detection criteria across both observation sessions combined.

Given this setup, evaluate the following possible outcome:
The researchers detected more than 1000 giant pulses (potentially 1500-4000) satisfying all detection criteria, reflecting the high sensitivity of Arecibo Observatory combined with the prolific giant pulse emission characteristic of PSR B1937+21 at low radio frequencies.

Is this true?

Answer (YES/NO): NO